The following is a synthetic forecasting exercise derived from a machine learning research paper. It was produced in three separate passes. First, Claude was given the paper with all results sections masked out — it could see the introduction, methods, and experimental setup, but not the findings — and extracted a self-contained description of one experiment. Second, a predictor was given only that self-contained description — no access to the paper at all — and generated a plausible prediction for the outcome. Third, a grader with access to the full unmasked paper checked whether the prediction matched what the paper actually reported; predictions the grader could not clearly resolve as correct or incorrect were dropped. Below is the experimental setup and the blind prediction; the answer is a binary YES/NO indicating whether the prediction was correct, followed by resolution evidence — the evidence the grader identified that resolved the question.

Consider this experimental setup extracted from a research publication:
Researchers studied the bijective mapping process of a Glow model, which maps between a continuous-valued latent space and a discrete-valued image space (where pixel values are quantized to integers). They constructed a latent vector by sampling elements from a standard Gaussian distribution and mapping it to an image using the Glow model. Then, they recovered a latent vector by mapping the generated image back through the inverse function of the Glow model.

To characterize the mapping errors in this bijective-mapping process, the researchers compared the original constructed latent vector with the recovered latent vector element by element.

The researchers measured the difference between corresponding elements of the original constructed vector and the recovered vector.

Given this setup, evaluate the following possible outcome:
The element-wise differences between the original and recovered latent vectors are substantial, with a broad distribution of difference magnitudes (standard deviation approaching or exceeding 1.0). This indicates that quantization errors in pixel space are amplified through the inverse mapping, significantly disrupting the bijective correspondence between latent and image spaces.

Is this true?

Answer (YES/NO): NO